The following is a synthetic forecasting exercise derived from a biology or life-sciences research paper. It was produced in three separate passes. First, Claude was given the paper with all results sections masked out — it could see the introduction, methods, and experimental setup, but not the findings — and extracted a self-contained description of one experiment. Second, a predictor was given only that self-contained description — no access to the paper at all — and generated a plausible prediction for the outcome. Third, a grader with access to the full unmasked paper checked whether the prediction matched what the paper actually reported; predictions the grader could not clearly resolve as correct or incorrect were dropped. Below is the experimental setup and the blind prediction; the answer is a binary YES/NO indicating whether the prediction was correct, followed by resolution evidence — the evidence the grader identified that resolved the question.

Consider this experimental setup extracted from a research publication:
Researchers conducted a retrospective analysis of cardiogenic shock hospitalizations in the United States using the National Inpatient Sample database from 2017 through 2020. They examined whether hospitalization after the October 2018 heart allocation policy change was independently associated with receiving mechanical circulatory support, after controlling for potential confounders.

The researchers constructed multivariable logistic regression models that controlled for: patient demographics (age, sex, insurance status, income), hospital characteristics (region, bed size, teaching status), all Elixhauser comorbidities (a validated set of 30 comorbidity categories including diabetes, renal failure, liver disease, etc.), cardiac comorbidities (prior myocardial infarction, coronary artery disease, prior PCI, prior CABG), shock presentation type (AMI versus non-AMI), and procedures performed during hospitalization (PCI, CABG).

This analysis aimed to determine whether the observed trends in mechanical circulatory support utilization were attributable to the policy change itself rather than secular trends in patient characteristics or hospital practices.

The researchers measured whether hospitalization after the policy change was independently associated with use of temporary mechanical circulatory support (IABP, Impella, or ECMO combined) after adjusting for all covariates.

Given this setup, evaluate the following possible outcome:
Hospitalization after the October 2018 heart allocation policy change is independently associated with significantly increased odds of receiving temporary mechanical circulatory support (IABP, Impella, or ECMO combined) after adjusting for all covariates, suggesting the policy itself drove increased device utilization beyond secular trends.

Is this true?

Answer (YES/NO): NO